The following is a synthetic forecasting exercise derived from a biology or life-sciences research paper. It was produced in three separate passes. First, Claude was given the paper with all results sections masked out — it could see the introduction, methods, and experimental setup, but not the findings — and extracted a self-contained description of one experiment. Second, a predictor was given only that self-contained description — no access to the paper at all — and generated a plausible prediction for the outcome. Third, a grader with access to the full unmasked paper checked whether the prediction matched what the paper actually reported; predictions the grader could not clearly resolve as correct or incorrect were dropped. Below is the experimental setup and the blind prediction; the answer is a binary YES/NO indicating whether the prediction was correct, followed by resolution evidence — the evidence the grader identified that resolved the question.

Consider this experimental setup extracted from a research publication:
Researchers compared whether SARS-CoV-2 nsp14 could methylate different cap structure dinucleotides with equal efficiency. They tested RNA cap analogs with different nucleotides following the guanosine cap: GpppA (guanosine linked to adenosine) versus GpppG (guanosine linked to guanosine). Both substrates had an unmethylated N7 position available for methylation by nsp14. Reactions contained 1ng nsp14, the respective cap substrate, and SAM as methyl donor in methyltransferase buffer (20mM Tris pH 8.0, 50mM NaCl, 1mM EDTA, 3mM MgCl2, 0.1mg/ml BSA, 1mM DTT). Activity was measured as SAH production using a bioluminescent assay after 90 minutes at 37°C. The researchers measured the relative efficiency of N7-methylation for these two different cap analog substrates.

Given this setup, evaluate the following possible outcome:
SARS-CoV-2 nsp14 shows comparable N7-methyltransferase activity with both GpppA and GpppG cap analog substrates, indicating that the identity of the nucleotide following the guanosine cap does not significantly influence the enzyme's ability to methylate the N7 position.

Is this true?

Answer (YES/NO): YES